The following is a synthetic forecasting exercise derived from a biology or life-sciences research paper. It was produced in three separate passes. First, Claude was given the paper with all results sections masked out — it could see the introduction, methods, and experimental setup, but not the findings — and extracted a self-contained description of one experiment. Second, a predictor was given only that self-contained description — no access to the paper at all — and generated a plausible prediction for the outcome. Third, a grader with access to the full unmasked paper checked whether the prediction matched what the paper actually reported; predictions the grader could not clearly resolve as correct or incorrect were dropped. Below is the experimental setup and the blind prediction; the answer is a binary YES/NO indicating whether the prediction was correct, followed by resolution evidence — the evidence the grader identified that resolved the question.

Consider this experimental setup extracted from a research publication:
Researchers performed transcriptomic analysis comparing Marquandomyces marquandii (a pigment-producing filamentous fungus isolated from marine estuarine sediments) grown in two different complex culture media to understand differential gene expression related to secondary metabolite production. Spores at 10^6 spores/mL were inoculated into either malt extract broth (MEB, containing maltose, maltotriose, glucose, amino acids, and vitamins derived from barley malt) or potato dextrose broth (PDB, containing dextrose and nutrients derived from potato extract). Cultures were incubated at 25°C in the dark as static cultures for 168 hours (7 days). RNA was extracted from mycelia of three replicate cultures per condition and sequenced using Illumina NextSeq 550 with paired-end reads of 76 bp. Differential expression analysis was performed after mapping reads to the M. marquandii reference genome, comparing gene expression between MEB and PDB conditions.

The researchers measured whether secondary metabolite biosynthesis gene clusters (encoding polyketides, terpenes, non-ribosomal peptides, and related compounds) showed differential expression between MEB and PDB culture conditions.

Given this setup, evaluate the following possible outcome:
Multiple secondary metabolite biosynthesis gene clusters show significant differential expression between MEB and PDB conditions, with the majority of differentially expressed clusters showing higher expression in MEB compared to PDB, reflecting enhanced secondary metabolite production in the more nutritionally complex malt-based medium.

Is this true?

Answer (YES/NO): NO